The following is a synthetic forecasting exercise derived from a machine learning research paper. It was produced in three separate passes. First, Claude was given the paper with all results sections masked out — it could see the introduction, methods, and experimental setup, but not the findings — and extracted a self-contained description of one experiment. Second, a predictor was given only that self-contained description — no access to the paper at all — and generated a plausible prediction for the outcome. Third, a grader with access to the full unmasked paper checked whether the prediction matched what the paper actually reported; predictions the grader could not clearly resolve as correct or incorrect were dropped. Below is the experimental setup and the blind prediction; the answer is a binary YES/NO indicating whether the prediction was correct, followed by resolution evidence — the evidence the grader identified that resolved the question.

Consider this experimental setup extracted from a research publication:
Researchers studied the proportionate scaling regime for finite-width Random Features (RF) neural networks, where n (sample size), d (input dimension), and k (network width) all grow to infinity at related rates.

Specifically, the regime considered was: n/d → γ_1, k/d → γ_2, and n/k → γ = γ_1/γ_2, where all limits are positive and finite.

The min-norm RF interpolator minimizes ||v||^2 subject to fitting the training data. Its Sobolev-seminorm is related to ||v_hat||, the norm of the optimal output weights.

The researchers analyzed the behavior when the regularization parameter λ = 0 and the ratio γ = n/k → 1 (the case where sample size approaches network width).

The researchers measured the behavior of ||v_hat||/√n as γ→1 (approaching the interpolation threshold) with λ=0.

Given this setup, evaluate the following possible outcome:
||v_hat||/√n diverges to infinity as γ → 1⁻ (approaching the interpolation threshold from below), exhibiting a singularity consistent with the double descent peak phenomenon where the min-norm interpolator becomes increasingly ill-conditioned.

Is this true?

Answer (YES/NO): YES